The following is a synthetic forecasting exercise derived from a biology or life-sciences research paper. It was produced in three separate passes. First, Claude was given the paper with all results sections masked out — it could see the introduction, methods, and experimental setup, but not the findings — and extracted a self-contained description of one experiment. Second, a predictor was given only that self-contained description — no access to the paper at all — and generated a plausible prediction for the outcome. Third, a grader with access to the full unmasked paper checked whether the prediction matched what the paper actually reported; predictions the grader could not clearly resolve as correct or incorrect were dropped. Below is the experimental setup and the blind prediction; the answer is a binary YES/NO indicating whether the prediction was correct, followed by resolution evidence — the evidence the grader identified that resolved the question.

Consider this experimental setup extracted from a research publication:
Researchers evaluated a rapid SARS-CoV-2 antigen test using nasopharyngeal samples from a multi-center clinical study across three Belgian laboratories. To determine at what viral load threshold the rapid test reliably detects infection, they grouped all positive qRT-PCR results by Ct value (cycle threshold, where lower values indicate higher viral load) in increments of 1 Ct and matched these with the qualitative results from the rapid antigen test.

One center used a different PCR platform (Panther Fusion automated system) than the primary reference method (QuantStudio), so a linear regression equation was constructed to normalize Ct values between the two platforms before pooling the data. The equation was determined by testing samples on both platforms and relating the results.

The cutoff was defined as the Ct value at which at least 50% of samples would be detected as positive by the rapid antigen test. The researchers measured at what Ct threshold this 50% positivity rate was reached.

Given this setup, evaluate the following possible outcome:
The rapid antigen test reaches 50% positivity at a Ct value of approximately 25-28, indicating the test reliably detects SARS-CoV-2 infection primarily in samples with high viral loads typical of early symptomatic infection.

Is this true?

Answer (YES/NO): NO